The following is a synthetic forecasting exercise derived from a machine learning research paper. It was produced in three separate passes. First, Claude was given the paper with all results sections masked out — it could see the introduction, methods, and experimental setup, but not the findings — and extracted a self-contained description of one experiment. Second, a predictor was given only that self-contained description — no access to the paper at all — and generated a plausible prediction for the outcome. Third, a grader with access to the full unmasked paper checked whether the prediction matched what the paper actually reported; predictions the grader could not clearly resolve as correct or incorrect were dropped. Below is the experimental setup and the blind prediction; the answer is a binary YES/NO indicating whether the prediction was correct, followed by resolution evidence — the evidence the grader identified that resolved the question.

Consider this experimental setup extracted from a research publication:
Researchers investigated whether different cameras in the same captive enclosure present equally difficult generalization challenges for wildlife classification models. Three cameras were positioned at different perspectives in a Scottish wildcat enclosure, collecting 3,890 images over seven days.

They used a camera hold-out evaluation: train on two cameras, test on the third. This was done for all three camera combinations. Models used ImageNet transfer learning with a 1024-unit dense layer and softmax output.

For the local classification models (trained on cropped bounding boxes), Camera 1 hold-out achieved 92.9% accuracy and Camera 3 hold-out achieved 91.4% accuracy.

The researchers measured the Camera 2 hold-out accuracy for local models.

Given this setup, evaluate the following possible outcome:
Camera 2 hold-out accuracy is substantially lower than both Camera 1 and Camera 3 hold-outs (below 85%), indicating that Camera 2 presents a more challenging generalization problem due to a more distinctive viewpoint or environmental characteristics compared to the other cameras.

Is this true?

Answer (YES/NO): YES